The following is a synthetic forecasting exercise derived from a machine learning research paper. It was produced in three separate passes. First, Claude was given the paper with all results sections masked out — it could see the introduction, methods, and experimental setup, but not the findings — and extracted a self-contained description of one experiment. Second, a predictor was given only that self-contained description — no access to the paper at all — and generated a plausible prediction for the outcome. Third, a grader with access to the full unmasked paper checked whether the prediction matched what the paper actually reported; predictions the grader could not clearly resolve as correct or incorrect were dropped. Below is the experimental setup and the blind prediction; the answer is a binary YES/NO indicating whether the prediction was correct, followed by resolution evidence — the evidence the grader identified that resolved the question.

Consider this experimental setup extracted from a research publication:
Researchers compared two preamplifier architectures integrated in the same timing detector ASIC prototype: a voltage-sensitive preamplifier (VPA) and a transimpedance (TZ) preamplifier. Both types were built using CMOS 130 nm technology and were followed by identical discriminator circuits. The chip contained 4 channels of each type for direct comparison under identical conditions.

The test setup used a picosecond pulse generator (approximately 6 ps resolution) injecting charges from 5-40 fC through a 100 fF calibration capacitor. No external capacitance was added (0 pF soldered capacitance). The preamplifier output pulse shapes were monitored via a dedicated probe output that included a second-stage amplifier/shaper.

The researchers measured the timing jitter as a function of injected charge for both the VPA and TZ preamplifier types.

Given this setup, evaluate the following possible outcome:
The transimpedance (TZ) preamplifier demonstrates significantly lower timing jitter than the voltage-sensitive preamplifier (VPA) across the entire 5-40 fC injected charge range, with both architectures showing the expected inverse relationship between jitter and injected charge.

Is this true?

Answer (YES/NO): NO